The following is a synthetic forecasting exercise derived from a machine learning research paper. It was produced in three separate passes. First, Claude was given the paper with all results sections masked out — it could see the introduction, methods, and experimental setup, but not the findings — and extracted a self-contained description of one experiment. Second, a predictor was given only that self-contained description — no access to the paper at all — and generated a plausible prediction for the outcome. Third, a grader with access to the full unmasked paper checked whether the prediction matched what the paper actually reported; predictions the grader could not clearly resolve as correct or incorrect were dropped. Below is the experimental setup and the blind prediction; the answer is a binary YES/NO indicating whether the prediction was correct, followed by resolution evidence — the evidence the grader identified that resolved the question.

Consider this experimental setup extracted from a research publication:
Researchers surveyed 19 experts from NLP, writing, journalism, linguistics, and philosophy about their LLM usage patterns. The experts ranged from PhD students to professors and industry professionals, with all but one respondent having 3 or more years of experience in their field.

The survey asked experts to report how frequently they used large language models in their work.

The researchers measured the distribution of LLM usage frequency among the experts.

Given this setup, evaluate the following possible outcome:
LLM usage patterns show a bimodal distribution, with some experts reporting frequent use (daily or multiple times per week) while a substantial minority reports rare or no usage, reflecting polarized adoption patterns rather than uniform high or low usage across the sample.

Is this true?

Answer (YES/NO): NO